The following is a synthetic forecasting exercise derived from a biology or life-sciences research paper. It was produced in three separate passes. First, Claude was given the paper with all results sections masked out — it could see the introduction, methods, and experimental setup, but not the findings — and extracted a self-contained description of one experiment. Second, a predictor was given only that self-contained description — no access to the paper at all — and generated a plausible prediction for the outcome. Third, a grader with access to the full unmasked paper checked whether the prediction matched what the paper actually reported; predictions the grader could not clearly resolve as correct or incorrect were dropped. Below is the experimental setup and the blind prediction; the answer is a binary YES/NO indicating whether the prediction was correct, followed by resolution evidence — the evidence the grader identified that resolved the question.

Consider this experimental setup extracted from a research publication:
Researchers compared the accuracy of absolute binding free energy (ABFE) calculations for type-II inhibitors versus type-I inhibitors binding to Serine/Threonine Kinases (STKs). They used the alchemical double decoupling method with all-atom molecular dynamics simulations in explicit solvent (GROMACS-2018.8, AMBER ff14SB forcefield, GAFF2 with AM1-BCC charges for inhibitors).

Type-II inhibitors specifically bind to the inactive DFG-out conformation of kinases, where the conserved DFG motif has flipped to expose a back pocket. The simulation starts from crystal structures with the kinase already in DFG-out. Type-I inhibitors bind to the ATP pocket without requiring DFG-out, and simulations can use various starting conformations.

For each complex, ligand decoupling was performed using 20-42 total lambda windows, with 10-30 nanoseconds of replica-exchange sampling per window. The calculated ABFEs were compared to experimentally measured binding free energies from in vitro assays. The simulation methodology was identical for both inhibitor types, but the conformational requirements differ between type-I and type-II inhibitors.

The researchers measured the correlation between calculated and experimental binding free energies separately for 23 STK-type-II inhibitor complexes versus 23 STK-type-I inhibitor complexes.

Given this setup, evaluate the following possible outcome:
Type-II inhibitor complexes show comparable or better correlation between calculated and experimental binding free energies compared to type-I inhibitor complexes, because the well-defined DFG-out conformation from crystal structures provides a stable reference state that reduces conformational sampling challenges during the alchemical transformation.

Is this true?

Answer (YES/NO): NO